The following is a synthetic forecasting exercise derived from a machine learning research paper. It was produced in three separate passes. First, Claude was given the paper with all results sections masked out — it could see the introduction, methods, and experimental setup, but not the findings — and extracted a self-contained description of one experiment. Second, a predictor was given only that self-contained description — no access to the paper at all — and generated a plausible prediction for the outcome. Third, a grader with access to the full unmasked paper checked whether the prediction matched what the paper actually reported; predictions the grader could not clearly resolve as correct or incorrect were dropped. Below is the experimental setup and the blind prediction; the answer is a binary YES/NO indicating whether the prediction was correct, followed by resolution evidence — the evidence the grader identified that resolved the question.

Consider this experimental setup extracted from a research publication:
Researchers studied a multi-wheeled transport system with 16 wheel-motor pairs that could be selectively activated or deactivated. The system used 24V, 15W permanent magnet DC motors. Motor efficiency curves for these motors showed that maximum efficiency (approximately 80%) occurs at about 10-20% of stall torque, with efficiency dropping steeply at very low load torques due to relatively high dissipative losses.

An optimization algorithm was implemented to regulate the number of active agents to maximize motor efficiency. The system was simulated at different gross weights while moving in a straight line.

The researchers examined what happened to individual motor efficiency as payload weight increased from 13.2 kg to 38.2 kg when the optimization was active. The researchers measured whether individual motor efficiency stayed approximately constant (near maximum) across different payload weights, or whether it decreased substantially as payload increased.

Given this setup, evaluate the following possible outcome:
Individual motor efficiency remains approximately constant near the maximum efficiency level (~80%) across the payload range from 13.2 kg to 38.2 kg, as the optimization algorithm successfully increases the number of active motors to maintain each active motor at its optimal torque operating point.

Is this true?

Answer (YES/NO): YES